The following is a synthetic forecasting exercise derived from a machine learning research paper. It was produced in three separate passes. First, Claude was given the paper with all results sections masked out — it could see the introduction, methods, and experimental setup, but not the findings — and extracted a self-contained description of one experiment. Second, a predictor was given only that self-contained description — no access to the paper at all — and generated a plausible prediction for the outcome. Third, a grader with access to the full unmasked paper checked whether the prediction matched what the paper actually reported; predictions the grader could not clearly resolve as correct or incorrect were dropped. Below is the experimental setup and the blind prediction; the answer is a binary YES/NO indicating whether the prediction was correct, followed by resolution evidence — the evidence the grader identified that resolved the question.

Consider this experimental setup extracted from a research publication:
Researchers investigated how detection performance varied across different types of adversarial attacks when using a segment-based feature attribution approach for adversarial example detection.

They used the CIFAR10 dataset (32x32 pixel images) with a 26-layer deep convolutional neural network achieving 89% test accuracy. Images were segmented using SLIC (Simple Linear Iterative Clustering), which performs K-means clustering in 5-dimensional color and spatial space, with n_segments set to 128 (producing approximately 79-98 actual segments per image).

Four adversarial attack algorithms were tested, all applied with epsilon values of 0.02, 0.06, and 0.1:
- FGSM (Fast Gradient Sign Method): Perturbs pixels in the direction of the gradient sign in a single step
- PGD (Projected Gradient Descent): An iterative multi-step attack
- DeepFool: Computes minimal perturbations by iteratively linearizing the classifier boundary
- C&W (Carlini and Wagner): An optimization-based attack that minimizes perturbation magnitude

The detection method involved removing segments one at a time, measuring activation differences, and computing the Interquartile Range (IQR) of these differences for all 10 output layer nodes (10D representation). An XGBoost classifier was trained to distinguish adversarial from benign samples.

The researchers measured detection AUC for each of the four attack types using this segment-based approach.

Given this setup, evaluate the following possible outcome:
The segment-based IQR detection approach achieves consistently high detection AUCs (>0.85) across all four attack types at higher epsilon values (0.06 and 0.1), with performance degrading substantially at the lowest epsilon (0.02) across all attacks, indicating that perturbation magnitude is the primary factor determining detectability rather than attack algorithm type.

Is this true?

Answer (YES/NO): NO